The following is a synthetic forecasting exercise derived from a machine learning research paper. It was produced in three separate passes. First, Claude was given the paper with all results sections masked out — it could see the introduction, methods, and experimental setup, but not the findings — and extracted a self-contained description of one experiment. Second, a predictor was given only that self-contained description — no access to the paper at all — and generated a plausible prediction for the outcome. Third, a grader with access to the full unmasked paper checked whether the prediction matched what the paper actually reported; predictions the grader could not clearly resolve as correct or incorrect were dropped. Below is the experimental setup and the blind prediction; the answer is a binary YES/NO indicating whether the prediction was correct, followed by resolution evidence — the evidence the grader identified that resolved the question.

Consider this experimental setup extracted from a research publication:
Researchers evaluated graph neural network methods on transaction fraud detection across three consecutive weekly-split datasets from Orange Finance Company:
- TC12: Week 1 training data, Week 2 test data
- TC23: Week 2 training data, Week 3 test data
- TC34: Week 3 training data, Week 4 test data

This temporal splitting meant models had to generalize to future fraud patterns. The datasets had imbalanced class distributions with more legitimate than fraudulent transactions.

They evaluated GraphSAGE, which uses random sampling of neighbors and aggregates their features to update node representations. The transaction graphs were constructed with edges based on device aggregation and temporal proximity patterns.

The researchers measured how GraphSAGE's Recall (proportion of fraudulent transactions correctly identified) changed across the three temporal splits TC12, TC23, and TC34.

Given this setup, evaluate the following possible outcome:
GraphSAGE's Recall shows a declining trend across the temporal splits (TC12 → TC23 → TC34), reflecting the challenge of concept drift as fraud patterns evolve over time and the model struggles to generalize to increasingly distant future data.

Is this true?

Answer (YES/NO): YES